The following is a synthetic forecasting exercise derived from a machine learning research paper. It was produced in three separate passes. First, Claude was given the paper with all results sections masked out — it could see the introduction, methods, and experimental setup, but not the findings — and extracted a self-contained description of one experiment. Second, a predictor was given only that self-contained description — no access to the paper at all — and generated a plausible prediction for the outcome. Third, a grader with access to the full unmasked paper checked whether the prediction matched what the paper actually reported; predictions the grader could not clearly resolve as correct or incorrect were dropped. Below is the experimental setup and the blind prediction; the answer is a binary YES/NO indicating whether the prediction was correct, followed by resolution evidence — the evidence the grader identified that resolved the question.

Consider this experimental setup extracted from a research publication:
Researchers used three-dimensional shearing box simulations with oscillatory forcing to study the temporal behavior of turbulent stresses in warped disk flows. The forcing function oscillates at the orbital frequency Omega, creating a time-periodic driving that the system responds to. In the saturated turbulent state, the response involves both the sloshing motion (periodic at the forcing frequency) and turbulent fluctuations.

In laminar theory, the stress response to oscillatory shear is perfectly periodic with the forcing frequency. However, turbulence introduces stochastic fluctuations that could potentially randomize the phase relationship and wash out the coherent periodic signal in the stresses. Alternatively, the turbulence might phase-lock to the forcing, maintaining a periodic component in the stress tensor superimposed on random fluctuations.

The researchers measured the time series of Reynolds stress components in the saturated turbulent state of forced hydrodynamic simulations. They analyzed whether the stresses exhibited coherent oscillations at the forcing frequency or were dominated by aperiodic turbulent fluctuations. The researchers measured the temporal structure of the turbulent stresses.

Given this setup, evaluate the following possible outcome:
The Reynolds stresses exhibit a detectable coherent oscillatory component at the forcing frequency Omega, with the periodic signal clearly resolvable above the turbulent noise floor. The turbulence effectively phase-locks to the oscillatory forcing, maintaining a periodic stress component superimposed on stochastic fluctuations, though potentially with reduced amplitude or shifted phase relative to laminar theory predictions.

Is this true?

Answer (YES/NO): YES